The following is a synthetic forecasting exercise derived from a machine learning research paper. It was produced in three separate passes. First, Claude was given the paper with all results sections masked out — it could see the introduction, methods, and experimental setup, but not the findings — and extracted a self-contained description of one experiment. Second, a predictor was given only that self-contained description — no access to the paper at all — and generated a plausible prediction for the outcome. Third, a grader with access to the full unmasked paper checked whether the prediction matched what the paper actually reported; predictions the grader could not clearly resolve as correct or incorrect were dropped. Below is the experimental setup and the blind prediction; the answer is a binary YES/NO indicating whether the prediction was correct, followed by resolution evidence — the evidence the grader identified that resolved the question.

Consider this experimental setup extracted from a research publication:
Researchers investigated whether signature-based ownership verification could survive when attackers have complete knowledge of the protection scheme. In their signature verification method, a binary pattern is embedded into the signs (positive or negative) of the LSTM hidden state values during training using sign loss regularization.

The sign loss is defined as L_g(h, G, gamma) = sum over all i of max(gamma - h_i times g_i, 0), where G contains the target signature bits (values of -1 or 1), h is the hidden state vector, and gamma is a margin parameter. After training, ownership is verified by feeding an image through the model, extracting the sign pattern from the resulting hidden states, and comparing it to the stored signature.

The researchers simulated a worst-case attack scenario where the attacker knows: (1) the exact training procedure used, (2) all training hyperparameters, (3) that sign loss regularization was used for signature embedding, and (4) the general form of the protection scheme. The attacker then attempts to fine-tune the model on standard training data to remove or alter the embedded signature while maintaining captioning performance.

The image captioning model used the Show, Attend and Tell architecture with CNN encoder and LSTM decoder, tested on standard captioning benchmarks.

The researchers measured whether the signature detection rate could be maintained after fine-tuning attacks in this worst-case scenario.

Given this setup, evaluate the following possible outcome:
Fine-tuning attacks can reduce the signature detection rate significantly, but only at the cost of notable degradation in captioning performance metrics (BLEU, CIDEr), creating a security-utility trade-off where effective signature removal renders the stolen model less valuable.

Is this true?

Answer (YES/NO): NO